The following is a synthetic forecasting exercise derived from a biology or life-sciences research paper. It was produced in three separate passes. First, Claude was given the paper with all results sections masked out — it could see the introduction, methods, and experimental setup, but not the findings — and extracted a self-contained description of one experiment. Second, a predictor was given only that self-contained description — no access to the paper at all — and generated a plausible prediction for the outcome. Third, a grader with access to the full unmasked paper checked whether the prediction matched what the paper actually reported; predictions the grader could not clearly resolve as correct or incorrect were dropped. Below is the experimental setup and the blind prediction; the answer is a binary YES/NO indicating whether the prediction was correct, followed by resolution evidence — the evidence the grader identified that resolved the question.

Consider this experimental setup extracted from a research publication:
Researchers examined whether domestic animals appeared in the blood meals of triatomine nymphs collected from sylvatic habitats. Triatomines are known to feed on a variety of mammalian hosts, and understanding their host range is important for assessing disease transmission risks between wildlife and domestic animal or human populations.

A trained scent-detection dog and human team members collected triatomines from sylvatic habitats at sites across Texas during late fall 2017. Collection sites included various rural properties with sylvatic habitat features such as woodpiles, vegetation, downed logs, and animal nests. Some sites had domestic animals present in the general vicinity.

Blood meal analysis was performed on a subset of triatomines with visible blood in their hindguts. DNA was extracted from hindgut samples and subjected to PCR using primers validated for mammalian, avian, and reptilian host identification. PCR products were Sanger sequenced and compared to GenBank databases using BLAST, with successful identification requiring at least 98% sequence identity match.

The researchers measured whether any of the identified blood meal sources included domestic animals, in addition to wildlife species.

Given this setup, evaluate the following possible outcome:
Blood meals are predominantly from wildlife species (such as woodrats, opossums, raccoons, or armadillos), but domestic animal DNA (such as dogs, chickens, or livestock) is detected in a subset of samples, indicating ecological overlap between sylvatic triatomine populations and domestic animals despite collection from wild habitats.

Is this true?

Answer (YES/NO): NO